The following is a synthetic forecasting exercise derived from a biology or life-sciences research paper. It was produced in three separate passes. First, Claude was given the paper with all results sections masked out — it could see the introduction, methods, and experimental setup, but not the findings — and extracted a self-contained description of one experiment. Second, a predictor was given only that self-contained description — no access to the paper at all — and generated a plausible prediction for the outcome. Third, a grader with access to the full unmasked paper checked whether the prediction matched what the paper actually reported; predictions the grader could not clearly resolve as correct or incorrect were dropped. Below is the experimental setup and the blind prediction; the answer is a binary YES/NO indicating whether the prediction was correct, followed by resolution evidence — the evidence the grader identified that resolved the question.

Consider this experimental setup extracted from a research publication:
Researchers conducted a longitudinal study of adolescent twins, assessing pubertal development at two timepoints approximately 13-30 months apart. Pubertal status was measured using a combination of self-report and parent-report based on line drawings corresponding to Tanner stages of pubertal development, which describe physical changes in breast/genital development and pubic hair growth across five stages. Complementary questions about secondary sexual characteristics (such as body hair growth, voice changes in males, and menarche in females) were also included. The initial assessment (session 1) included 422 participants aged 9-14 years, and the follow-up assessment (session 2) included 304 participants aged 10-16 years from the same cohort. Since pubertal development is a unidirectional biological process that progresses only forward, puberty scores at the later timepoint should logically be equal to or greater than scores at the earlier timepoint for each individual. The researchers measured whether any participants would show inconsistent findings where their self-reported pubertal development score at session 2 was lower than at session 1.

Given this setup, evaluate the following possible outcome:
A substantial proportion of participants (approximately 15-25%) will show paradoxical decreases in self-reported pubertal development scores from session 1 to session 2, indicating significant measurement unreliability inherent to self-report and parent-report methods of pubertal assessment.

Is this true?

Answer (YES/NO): NO